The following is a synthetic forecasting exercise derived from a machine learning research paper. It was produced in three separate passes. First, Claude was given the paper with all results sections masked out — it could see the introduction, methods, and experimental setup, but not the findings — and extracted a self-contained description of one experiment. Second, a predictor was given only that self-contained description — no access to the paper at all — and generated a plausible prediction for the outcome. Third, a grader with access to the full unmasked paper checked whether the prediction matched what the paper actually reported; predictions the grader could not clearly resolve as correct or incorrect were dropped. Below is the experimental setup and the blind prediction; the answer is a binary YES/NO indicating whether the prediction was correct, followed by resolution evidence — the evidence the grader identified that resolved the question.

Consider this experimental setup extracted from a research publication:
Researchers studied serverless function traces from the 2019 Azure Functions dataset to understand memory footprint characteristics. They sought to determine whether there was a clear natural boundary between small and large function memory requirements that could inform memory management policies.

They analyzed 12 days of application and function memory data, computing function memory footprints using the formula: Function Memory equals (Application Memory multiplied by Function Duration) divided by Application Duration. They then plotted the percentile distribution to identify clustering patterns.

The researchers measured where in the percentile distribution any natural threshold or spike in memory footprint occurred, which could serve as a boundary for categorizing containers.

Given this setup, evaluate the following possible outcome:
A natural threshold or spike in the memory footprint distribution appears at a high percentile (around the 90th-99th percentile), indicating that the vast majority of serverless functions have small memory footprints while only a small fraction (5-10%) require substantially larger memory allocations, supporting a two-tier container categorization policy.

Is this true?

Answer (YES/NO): NO